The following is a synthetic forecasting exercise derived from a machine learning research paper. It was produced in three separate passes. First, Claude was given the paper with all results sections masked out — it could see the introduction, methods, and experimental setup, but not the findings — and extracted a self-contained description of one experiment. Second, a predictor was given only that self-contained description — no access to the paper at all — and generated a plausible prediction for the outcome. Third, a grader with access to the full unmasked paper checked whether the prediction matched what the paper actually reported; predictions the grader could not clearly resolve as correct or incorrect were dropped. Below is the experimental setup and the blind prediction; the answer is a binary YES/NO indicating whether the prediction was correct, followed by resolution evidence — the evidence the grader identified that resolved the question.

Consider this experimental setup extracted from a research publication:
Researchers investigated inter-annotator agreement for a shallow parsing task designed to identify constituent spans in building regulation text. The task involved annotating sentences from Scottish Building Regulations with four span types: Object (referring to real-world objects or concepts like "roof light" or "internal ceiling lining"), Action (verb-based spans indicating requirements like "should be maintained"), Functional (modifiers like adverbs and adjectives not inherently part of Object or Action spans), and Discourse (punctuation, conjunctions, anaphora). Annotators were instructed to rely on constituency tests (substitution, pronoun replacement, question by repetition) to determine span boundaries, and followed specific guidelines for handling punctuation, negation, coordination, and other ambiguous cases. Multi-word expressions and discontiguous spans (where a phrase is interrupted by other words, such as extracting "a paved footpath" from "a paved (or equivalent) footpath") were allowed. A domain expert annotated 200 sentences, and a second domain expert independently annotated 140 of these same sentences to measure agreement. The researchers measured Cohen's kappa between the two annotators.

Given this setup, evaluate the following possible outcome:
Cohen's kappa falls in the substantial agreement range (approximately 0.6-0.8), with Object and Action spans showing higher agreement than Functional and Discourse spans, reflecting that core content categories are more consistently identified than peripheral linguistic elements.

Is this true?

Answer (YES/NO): NO